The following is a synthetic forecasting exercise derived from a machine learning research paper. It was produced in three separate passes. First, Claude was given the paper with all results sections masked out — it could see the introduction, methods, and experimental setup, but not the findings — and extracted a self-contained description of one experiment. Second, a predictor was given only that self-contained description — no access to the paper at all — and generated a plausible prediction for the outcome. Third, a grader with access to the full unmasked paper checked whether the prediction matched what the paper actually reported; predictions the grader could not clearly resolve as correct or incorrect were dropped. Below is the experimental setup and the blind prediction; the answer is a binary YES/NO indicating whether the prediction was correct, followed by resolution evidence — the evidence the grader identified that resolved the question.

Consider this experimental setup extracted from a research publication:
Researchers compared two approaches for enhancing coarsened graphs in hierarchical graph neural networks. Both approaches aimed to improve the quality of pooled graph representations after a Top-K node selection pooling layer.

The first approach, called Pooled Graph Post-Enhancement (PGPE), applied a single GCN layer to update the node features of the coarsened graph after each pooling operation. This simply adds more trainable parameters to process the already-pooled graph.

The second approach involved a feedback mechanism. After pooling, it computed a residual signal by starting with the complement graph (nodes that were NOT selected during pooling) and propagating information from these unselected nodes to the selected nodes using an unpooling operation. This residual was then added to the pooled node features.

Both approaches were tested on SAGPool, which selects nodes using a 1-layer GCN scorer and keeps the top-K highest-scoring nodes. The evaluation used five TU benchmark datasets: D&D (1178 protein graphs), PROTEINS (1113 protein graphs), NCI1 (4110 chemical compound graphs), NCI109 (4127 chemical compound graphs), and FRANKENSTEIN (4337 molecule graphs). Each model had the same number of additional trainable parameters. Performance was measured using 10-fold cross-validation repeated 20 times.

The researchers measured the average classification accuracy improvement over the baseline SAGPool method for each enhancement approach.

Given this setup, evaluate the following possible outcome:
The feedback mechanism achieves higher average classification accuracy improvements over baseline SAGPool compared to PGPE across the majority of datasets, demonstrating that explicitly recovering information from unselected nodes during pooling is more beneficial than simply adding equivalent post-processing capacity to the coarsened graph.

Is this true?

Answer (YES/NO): YES